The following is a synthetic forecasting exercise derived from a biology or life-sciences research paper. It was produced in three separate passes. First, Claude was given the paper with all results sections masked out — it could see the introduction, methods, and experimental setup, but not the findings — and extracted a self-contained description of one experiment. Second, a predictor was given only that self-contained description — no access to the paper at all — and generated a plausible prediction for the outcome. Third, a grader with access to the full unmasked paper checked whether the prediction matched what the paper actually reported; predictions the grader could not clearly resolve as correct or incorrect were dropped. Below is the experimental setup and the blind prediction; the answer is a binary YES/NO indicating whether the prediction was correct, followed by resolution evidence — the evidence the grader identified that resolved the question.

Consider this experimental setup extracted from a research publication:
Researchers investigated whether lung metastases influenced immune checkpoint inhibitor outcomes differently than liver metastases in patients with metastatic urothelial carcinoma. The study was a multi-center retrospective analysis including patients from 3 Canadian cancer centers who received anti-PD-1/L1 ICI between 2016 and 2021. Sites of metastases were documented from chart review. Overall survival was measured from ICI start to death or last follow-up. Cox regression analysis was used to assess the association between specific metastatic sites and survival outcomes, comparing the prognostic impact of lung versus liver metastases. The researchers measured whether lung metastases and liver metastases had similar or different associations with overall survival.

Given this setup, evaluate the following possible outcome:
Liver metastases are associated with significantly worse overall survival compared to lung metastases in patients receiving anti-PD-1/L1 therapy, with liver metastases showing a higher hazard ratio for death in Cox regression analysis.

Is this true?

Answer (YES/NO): NO